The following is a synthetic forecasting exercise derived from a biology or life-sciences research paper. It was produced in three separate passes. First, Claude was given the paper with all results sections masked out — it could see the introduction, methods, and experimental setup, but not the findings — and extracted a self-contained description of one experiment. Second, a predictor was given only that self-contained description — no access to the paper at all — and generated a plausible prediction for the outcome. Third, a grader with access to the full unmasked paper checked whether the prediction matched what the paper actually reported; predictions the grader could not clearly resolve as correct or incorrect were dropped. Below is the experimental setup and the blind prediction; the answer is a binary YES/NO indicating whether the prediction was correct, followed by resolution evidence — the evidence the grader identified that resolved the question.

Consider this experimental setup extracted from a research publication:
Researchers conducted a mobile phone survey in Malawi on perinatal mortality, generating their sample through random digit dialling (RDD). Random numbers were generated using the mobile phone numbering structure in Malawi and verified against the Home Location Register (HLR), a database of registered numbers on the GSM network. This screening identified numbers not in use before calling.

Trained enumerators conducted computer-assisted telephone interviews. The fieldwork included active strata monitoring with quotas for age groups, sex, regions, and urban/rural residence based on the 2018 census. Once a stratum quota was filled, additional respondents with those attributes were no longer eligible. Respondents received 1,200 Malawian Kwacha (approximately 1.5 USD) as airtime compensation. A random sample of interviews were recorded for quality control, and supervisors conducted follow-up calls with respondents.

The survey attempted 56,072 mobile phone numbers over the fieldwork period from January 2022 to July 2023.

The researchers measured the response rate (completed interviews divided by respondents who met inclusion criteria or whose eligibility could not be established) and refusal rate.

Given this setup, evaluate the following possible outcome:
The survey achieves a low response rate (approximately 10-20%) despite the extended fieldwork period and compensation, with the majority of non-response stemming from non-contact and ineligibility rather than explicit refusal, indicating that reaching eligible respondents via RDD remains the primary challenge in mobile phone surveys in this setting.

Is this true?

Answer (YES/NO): NO